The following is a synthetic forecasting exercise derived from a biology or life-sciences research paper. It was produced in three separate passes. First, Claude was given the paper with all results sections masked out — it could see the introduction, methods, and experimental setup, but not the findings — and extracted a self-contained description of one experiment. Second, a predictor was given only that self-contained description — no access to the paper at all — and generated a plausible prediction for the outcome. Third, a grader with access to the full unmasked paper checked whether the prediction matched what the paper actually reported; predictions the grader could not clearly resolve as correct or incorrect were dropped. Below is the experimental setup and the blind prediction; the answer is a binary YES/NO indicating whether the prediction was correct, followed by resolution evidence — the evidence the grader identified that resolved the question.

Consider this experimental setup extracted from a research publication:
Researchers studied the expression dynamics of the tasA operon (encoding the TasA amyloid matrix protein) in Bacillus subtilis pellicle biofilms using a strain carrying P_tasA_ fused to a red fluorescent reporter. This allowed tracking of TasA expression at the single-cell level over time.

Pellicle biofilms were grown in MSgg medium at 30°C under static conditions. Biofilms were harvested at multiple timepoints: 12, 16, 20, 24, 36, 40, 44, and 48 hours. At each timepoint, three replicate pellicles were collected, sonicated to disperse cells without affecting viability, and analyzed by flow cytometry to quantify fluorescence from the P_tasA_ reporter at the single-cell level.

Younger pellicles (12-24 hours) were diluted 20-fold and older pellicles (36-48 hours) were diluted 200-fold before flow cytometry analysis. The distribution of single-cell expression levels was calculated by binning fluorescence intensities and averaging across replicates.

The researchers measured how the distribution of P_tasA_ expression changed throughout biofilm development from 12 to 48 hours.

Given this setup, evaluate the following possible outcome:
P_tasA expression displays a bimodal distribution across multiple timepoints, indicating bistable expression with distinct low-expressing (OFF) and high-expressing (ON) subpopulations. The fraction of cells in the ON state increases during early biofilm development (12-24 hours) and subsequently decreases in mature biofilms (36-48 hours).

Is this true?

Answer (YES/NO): YES